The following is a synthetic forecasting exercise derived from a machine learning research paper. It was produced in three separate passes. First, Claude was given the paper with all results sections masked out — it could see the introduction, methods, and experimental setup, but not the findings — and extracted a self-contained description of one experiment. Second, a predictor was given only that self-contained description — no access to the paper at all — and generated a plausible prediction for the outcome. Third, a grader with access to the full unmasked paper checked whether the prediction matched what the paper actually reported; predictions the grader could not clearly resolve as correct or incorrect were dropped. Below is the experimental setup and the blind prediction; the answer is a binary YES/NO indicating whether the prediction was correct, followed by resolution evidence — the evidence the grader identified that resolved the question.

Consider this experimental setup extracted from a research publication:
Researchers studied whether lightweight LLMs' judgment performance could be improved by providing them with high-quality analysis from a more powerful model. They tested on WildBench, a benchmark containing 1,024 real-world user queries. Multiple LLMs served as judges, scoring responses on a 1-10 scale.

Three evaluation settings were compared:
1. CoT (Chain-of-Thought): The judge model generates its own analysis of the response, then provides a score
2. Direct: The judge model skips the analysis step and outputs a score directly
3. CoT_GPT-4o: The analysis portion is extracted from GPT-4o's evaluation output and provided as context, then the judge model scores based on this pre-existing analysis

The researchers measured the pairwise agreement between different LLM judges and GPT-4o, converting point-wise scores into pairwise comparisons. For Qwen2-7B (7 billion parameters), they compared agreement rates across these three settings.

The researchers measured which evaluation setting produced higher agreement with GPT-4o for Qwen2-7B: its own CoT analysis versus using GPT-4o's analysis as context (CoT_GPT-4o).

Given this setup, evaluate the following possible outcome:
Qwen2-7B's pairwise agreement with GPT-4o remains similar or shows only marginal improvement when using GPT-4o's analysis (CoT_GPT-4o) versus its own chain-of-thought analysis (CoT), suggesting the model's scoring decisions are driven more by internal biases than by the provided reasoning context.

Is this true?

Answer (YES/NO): NO